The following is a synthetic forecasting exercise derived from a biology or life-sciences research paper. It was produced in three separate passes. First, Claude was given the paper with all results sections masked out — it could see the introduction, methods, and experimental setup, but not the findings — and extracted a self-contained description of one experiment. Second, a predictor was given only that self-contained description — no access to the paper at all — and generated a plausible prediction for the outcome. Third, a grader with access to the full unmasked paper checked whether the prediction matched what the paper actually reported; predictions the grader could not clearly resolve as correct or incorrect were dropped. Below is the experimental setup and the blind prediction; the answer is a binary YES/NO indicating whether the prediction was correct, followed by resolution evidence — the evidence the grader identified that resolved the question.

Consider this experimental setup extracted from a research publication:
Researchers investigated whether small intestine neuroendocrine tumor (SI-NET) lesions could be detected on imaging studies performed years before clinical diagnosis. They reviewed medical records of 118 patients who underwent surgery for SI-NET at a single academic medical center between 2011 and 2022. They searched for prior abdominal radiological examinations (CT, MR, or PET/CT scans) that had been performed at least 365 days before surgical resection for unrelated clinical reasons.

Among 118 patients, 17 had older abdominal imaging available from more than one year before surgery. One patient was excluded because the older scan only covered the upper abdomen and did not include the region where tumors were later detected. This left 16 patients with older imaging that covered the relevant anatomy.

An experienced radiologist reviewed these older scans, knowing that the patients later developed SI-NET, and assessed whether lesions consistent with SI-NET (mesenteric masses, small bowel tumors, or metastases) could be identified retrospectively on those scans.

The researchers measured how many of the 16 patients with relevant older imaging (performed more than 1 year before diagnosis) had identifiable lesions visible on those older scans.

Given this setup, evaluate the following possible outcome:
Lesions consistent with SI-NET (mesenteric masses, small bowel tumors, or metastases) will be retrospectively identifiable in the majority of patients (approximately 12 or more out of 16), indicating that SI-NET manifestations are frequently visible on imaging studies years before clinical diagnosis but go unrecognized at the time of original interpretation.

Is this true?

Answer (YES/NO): YES